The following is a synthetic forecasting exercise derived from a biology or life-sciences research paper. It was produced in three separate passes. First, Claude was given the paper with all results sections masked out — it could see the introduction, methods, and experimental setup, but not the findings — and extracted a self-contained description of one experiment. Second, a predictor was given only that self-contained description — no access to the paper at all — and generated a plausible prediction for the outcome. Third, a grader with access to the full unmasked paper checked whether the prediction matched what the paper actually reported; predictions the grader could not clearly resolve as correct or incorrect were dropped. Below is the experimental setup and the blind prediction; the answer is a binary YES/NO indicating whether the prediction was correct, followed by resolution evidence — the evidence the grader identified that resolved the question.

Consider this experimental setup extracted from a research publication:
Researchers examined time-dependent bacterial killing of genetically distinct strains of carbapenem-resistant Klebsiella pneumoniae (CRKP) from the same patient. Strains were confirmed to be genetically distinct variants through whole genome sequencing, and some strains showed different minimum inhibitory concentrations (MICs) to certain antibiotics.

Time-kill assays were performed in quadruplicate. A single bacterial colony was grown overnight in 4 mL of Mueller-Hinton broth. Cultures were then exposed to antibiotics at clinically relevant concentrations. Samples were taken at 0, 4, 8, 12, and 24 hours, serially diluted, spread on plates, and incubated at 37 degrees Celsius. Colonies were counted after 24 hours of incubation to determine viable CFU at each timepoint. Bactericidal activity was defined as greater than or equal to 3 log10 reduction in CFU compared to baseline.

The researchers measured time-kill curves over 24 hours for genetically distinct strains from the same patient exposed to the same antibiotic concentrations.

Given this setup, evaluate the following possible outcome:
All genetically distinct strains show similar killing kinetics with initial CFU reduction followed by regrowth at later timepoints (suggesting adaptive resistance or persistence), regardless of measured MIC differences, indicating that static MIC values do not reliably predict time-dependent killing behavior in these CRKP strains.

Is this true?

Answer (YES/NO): NO